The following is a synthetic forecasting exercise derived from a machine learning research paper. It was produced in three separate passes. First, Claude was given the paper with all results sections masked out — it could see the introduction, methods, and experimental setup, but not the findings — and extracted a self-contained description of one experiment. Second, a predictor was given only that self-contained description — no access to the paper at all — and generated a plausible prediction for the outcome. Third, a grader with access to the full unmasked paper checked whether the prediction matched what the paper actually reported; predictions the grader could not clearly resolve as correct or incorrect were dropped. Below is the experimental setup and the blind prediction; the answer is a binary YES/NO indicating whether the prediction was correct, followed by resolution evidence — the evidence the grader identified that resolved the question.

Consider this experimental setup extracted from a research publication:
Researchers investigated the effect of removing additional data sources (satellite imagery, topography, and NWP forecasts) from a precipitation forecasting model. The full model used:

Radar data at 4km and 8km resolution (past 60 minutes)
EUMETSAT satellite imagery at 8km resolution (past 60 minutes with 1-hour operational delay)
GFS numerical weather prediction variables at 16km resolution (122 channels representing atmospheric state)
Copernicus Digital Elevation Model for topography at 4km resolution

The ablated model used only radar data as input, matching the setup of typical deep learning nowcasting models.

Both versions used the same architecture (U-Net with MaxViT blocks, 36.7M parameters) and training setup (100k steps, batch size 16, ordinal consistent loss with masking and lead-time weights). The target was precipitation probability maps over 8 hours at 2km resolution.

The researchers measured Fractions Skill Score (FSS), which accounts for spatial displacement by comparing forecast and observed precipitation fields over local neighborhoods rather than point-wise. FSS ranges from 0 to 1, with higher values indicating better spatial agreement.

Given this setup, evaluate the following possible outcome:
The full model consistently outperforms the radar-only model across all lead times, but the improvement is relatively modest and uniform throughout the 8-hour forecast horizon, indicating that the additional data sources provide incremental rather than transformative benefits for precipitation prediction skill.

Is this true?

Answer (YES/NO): NO